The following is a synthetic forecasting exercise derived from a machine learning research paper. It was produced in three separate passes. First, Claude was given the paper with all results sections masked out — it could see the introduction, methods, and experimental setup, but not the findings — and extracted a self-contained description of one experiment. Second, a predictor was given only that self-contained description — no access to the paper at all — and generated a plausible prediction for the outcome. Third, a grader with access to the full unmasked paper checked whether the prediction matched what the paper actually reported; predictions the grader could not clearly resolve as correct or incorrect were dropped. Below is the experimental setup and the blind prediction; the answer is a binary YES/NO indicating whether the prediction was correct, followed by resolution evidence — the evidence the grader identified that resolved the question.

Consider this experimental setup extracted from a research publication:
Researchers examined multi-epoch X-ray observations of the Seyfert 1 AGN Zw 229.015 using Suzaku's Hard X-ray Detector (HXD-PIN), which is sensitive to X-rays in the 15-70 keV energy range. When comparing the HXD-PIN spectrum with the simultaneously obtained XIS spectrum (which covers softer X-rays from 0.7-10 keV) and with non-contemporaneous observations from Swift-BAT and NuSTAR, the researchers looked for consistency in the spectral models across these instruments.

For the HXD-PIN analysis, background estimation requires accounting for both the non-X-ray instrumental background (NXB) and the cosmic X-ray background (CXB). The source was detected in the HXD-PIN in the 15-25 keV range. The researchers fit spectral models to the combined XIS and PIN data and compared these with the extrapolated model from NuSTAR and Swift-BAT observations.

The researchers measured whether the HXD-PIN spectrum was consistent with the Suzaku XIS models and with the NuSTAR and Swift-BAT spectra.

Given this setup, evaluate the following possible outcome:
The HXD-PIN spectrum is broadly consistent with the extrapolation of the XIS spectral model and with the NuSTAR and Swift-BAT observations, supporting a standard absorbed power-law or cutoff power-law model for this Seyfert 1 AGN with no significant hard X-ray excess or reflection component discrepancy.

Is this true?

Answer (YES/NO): NO